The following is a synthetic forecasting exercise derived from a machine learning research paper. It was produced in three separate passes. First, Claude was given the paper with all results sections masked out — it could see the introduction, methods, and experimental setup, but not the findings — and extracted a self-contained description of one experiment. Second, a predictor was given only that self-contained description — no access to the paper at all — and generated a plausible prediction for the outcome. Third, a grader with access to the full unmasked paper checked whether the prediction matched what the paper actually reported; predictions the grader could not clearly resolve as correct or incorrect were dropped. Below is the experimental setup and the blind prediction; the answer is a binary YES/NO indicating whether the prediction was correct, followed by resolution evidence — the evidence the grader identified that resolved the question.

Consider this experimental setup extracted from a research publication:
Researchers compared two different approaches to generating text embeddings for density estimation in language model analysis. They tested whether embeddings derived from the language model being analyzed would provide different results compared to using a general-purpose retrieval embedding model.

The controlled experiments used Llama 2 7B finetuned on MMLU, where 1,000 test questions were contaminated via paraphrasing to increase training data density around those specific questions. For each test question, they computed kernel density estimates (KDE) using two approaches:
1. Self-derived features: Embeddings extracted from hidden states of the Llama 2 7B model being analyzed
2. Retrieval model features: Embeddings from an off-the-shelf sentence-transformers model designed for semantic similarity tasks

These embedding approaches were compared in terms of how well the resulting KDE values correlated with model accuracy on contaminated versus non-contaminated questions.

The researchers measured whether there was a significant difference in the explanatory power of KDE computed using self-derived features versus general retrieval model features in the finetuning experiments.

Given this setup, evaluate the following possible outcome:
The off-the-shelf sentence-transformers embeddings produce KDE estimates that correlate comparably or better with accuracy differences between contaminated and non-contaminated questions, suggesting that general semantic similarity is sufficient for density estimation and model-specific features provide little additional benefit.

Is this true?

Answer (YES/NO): YES